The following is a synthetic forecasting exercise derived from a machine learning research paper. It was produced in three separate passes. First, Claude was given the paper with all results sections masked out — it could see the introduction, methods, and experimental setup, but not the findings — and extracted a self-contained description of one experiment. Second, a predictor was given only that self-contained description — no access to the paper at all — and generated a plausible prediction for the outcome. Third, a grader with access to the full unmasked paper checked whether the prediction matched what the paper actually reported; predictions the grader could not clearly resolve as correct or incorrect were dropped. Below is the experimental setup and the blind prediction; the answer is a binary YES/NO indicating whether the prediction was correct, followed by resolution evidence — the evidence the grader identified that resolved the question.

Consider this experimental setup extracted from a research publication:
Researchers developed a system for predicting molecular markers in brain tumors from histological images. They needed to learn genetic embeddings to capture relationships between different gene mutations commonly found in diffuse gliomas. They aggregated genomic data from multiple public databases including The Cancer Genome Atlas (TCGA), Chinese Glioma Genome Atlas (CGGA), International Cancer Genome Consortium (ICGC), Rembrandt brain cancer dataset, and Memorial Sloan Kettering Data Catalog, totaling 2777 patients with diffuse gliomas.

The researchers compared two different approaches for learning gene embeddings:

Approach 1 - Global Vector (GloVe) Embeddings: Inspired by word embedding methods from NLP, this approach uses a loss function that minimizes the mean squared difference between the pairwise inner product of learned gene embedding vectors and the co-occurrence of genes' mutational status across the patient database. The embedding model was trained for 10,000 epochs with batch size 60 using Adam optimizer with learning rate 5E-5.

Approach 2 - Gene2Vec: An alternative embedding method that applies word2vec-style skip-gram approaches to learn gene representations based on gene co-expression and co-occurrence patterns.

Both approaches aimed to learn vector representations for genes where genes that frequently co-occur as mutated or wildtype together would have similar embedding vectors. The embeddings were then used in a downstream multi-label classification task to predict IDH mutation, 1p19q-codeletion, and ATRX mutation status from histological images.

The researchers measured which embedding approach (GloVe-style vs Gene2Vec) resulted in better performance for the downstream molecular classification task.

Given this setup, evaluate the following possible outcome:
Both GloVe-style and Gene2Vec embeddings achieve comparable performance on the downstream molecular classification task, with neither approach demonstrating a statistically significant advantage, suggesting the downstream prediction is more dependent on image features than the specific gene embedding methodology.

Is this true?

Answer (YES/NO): NO